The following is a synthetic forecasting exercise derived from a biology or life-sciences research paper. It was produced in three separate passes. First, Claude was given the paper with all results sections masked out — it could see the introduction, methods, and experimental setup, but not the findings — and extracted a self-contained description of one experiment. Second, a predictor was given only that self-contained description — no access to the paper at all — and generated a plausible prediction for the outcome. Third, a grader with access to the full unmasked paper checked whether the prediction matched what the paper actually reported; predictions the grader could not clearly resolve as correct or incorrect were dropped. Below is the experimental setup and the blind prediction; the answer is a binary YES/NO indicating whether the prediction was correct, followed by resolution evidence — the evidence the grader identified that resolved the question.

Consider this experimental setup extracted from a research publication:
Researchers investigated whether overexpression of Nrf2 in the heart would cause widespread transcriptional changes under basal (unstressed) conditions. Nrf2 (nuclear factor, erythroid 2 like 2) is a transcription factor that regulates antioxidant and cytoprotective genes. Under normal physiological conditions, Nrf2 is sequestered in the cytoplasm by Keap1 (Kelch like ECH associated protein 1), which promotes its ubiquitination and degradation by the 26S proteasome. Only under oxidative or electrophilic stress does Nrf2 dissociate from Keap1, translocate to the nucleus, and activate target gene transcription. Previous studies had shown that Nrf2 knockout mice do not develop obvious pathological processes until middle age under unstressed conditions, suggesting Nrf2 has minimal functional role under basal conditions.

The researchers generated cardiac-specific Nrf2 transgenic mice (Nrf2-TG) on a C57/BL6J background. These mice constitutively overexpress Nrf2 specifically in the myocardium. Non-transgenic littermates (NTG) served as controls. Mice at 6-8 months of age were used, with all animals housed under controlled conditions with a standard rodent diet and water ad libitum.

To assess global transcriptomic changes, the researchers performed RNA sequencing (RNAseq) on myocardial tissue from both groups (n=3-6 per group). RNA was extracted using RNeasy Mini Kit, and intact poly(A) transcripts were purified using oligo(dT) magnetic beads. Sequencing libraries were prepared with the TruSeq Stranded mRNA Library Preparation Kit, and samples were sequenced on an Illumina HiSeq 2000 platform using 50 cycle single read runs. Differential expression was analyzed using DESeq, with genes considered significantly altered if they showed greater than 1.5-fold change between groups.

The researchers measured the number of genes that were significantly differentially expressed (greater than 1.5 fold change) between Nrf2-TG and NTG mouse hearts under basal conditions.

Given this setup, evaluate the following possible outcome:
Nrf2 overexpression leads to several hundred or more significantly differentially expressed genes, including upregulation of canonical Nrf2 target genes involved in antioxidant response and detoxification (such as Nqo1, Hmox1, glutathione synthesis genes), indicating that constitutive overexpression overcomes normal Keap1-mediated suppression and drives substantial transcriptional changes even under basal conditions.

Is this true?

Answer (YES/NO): YES